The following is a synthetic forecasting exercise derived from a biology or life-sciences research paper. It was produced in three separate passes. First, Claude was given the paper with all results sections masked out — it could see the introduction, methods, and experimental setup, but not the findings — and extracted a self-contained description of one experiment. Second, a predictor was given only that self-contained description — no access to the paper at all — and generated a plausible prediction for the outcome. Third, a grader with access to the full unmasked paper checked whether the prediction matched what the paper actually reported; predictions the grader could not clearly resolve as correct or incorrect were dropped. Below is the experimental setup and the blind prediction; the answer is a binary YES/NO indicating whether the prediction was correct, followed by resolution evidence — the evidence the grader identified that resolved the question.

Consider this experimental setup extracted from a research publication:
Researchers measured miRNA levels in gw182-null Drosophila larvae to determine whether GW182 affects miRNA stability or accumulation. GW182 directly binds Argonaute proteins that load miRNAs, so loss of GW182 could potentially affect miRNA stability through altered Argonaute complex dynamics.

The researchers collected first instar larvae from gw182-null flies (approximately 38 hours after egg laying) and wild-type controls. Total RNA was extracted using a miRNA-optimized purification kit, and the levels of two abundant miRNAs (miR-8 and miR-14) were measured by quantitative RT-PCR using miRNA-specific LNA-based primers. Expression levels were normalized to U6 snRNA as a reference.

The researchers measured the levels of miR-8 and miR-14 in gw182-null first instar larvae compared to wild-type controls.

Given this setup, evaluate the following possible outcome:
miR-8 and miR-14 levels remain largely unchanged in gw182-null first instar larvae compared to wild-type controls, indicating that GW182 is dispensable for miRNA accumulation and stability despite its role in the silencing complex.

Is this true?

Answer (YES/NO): YES